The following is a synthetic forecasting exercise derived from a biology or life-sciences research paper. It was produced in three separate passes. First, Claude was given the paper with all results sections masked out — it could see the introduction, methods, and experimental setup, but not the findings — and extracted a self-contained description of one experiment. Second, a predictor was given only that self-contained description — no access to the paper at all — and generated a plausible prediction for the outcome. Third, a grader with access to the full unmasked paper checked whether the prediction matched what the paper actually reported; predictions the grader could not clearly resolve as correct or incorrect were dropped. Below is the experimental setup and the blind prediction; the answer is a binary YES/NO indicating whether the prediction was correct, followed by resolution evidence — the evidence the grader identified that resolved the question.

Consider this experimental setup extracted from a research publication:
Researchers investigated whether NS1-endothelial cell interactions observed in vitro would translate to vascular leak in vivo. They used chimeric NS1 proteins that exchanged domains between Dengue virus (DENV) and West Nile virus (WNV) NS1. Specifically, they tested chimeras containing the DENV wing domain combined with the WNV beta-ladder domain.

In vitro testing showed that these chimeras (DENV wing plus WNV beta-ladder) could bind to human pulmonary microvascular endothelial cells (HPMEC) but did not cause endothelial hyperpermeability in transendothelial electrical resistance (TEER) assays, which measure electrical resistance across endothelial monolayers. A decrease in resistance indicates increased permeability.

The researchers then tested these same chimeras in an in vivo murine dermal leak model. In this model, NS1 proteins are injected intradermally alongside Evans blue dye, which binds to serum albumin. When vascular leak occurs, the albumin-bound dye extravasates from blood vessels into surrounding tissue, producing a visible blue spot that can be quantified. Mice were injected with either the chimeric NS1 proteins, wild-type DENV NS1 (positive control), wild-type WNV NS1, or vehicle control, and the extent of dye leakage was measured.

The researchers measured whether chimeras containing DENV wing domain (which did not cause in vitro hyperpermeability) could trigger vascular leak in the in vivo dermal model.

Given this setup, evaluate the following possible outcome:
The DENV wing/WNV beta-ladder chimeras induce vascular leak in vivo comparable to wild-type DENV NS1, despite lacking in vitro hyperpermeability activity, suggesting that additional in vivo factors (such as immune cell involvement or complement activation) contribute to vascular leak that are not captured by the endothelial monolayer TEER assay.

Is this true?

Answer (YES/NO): YES